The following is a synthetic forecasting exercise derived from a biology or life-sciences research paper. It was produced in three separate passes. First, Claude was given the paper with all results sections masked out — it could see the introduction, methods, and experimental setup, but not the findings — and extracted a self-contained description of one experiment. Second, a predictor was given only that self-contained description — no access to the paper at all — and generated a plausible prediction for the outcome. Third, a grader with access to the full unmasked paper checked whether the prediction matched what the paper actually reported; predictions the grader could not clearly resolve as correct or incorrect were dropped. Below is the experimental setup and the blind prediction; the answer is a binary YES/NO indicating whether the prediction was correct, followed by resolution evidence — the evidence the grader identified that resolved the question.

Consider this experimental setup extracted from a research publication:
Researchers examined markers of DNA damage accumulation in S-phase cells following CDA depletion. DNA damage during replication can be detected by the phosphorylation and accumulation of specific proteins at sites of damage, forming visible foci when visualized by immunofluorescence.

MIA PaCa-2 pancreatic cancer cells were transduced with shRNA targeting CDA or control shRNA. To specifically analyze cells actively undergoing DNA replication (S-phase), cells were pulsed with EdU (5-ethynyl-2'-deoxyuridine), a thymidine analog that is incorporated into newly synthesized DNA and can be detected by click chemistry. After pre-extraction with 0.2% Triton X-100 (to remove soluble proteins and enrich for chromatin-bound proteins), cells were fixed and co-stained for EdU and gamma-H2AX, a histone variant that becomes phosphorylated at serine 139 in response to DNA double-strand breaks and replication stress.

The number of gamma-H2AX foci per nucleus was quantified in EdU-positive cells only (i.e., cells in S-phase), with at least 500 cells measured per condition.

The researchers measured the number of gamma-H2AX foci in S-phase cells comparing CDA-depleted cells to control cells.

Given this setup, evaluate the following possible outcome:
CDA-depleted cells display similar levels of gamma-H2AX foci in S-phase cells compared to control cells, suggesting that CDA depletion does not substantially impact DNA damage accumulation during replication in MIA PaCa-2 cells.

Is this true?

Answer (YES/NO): NO